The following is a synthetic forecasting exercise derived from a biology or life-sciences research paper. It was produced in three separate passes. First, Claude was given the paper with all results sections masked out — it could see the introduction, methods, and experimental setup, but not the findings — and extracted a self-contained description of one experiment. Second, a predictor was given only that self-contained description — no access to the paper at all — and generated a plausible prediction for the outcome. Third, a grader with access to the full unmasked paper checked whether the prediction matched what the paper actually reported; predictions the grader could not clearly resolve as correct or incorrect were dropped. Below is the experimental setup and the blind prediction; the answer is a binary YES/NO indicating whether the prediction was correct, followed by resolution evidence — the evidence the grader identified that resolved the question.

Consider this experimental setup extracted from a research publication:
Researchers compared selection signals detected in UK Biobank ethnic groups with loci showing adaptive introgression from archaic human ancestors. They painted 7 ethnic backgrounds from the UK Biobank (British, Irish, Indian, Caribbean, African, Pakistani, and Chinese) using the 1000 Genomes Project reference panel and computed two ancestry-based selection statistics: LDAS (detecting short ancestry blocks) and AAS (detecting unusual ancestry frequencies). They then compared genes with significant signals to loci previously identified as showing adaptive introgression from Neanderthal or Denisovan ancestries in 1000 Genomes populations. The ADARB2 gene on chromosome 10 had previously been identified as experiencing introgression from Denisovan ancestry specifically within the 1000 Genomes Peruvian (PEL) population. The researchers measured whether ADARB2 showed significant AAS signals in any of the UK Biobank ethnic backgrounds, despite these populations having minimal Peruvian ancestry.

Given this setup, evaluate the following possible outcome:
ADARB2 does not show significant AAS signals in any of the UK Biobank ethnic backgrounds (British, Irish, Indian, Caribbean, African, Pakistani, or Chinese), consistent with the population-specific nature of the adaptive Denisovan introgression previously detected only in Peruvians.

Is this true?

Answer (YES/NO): NO